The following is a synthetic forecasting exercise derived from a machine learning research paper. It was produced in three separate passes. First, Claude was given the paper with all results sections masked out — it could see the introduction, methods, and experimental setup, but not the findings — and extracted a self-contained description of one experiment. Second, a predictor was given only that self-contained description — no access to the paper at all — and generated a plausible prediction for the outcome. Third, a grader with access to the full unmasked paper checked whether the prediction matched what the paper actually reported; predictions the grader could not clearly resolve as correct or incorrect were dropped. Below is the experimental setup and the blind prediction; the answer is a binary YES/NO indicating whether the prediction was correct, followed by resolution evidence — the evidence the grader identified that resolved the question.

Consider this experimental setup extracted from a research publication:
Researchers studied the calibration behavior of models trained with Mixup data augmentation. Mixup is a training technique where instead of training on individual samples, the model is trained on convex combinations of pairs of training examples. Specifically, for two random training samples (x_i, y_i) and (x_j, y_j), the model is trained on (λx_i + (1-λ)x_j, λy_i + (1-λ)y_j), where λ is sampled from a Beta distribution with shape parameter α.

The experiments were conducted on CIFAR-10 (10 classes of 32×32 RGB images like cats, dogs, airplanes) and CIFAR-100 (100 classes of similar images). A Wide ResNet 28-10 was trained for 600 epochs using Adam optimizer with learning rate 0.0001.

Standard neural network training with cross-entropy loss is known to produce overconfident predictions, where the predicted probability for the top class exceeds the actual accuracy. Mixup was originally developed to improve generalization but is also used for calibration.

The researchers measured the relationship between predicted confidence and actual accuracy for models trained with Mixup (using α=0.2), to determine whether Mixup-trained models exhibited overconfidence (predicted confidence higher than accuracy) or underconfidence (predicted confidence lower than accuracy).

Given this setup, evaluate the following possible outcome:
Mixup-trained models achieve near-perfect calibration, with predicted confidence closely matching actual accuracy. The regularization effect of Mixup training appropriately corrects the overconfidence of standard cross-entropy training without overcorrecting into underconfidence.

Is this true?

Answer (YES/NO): NO